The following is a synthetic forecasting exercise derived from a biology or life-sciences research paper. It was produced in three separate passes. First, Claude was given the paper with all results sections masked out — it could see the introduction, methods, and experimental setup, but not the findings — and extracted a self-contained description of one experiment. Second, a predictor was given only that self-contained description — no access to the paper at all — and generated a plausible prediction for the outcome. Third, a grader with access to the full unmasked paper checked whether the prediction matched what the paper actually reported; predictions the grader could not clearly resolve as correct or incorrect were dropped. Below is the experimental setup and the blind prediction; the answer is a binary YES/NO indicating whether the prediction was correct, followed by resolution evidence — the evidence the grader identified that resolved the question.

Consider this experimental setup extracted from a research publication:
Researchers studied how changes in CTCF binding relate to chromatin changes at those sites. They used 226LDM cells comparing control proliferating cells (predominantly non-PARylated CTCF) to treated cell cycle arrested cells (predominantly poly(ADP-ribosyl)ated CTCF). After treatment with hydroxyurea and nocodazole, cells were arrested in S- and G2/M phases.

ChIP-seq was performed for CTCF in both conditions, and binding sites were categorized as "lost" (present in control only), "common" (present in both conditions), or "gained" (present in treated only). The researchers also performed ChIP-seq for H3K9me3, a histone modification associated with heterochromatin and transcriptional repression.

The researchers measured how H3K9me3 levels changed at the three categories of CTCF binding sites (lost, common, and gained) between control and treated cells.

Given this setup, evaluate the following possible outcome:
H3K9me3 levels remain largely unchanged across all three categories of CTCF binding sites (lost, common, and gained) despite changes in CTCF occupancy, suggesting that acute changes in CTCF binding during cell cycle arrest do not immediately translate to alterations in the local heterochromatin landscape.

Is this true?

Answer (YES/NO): NO